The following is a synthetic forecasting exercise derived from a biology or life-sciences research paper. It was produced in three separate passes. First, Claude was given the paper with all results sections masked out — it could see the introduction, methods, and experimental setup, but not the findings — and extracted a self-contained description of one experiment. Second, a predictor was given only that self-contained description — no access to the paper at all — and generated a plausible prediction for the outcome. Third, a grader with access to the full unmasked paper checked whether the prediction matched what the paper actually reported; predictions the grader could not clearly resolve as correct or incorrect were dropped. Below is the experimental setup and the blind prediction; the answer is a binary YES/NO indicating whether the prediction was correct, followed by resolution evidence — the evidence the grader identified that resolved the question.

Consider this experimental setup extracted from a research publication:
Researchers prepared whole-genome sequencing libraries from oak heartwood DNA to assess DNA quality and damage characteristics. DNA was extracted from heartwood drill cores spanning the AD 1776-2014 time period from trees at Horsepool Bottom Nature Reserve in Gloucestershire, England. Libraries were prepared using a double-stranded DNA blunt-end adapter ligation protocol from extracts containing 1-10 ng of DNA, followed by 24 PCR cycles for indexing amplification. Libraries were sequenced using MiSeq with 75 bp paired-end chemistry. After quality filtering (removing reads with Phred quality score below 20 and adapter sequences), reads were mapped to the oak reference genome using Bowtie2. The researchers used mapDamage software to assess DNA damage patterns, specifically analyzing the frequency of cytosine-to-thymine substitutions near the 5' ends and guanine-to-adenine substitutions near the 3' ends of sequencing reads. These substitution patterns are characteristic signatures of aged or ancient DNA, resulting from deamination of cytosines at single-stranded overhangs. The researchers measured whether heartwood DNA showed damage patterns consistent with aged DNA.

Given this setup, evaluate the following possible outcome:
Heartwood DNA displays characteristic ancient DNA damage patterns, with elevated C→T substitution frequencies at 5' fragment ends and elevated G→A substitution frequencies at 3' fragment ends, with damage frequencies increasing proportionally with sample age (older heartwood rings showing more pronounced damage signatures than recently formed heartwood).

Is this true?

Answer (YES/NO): NO